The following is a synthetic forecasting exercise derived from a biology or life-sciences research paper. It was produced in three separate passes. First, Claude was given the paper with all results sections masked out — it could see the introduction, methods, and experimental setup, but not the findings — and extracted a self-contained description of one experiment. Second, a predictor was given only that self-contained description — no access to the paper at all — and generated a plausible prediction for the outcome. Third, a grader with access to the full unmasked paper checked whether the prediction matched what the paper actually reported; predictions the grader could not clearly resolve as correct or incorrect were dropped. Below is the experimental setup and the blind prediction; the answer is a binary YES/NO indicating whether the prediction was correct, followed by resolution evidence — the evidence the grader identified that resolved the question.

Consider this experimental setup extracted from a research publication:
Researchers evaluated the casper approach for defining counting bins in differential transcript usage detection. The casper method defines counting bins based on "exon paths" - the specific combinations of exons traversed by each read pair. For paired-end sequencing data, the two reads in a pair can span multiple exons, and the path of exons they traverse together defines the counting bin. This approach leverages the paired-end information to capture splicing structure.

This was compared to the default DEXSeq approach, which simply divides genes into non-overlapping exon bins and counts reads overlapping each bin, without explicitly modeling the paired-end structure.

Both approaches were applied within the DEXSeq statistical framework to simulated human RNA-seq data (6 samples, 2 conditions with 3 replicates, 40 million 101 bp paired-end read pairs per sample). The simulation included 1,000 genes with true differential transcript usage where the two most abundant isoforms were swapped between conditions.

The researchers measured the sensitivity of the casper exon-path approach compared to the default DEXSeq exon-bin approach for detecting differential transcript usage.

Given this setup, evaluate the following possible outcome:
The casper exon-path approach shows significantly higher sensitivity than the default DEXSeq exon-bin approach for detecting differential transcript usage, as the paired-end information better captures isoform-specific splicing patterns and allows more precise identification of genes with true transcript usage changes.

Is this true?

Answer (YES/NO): NO